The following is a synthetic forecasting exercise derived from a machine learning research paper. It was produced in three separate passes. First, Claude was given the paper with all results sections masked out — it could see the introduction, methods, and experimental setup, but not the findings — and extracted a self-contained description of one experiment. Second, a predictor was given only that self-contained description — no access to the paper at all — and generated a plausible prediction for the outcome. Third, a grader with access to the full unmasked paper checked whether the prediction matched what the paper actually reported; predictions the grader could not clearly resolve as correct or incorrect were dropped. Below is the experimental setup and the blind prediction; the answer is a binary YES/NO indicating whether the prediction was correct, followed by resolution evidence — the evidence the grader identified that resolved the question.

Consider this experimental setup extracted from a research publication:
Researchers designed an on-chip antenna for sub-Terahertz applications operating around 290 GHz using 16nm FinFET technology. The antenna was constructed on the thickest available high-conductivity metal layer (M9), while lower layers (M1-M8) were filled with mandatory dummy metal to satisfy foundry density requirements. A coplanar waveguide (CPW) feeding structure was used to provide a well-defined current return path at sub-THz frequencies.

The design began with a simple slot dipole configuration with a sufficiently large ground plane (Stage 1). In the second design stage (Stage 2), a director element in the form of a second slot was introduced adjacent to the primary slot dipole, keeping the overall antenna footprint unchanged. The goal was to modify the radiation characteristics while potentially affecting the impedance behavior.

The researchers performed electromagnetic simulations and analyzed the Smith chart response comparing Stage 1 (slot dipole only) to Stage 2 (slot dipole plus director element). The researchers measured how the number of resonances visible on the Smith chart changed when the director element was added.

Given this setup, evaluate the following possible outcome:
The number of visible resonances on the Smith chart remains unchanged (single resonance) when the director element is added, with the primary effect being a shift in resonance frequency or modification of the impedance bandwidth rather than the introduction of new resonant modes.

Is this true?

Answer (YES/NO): NO